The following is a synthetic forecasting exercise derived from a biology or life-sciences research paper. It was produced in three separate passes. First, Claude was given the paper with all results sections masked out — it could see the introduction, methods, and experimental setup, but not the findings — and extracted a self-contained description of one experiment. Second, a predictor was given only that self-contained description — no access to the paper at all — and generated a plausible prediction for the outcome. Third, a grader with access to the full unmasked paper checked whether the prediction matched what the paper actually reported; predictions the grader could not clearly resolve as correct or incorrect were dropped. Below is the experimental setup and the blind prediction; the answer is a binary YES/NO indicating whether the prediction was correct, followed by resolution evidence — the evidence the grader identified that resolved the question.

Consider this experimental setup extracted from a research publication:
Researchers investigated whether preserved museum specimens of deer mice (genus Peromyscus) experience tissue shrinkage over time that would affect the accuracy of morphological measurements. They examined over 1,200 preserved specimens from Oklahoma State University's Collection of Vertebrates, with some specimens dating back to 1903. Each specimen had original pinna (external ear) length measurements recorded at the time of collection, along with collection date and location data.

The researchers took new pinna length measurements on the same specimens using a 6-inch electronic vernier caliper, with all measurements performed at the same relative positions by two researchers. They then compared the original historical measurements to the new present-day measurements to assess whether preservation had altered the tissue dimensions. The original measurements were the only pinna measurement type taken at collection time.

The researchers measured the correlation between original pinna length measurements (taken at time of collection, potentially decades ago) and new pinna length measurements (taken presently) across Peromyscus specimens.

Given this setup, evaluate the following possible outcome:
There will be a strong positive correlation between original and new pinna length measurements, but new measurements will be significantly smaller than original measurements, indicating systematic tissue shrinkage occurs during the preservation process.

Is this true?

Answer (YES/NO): NO